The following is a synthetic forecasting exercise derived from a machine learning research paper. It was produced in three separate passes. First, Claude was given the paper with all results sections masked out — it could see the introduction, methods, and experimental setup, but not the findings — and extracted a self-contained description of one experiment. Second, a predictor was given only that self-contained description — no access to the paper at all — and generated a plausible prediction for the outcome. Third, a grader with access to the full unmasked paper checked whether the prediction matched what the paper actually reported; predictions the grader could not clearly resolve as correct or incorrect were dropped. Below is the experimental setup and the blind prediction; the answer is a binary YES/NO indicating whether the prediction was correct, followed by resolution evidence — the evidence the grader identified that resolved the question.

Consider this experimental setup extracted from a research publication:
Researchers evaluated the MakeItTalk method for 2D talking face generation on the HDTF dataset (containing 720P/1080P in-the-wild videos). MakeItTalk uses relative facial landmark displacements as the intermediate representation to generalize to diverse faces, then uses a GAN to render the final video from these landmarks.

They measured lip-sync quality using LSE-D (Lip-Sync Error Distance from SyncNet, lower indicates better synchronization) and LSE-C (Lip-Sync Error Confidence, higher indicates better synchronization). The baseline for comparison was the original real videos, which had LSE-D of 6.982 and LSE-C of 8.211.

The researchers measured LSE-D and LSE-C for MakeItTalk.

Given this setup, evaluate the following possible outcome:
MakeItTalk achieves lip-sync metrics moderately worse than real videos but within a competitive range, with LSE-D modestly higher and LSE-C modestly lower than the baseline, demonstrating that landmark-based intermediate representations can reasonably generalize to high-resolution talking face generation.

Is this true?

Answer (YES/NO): NO